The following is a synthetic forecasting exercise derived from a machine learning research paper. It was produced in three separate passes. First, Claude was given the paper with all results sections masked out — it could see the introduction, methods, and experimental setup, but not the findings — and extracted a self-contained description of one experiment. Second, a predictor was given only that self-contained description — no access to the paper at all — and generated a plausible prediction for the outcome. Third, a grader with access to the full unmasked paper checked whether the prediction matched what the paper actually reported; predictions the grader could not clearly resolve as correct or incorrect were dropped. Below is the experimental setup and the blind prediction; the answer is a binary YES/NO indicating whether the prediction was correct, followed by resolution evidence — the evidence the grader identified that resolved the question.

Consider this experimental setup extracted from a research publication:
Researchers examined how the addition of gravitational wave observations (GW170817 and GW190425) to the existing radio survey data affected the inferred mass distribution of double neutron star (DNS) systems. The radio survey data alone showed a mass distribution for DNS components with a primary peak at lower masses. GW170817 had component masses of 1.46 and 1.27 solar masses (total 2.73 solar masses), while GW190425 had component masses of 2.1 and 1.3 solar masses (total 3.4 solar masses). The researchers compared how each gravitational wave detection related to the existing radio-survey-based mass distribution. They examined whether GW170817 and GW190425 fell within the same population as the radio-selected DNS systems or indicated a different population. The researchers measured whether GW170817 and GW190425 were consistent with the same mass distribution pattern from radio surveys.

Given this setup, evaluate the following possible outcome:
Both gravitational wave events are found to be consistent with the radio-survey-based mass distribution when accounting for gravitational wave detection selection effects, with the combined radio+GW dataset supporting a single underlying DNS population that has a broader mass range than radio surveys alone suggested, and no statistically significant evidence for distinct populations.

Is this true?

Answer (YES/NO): NO